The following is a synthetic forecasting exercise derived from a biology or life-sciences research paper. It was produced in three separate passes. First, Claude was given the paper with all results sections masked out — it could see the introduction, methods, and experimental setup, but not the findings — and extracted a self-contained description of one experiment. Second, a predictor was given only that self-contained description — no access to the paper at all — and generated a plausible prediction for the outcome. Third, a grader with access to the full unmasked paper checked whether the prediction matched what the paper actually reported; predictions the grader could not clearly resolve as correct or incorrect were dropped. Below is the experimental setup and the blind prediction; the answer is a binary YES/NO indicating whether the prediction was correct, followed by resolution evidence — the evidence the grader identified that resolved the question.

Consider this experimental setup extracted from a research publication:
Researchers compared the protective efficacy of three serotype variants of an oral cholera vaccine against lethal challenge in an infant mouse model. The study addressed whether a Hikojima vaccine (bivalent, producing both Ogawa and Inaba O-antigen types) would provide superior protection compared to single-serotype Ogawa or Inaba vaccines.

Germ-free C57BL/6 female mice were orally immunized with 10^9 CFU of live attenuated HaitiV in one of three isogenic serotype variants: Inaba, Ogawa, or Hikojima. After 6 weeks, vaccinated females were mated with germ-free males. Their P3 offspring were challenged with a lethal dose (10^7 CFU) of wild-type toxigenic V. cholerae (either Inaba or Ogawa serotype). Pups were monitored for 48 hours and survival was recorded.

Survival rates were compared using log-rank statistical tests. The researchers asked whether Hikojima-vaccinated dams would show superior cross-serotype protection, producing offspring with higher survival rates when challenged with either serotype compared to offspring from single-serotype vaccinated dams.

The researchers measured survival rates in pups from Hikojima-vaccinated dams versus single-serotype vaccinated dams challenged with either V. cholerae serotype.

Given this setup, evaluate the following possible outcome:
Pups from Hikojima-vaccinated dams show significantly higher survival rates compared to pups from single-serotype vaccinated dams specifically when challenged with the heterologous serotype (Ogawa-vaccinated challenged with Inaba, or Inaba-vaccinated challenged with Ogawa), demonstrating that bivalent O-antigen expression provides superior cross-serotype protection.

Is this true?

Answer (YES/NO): NO